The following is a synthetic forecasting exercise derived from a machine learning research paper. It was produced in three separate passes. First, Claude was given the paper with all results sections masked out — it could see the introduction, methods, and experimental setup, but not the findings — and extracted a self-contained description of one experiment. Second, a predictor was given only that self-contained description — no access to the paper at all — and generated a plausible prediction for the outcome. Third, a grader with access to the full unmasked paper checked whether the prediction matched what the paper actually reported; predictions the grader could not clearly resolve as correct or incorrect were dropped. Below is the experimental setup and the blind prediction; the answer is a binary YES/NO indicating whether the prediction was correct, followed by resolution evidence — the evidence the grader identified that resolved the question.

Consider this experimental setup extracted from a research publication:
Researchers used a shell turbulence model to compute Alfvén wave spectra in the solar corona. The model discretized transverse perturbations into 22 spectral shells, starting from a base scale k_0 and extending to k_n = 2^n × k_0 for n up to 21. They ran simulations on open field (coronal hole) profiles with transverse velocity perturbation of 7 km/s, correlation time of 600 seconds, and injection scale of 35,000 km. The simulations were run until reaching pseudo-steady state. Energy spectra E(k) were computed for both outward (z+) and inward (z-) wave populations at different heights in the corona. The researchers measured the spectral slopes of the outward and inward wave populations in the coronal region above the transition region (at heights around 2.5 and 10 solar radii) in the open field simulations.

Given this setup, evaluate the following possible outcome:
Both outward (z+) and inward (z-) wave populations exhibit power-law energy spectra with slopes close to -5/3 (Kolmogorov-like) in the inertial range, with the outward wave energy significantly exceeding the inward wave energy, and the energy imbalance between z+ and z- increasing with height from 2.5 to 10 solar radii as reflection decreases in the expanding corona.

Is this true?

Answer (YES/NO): NO